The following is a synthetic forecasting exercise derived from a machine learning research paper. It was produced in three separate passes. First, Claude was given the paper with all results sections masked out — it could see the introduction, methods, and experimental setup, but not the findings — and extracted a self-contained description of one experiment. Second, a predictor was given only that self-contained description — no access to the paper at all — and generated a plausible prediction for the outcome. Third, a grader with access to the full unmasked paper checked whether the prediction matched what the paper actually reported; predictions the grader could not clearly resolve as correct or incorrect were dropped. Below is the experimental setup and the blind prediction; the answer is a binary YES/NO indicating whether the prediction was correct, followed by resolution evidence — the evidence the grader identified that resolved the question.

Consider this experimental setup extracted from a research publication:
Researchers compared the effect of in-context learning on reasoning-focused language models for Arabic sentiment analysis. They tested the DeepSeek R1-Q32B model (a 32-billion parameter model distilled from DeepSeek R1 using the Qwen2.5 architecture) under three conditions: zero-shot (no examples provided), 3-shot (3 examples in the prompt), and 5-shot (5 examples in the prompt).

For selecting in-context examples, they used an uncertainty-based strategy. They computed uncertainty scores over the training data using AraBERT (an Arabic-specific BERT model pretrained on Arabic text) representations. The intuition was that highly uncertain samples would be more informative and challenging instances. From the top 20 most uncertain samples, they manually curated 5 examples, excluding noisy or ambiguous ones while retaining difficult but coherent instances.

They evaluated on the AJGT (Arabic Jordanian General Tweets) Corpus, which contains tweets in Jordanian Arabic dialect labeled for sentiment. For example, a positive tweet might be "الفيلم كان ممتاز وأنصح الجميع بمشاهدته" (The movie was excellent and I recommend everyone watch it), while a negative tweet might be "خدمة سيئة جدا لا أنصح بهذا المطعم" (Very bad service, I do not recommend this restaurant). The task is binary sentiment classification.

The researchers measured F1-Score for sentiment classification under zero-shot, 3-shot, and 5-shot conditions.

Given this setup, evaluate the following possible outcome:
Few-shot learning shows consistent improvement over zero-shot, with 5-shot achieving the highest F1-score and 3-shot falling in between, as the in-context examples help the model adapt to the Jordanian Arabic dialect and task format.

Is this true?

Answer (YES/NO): NO